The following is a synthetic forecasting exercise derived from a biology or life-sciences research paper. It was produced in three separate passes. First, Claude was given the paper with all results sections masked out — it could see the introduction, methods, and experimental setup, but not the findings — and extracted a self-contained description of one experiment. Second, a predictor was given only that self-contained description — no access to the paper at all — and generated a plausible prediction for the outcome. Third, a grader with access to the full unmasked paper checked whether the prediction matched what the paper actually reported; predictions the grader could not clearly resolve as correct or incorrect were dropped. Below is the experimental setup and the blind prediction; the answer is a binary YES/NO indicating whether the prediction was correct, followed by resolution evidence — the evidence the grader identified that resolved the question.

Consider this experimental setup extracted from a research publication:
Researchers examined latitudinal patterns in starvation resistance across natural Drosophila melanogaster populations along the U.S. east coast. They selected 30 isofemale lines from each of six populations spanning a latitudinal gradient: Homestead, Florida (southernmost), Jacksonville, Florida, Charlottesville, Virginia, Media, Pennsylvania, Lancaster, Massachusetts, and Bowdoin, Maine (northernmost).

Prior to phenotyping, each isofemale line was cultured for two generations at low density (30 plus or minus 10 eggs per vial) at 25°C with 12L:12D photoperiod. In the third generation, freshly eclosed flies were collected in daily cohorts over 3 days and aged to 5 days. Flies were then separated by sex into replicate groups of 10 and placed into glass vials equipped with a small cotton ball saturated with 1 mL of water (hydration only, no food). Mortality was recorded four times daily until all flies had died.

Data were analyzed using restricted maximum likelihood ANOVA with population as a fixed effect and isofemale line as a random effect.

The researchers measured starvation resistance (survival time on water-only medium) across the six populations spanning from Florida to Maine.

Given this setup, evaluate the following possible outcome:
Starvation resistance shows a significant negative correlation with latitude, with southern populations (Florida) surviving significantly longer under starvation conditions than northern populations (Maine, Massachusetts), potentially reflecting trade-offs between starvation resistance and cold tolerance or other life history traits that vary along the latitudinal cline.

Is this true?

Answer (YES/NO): NO